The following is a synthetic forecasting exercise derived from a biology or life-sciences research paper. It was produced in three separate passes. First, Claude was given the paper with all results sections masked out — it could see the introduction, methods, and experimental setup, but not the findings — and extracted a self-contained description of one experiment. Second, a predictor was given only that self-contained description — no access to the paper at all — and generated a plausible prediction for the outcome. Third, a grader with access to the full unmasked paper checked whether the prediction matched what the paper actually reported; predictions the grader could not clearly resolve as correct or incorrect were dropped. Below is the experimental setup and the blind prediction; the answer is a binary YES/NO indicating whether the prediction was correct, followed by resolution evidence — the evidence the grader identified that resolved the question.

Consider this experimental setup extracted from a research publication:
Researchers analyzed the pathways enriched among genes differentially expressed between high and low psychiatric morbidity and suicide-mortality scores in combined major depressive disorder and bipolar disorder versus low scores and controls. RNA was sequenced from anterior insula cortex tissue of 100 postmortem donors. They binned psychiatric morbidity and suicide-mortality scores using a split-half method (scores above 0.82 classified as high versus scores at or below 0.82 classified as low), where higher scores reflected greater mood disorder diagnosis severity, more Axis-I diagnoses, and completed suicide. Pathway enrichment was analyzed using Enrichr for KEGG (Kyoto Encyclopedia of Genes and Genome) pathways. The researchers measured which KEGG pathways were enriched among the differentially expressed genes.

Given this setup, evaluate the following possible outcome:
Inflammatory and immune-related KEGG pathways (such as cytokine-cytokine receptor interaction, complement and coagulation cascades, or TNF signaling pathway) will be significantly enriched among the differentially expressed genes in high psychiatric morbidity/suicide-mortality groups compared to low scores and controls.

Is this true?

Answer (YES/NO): YES